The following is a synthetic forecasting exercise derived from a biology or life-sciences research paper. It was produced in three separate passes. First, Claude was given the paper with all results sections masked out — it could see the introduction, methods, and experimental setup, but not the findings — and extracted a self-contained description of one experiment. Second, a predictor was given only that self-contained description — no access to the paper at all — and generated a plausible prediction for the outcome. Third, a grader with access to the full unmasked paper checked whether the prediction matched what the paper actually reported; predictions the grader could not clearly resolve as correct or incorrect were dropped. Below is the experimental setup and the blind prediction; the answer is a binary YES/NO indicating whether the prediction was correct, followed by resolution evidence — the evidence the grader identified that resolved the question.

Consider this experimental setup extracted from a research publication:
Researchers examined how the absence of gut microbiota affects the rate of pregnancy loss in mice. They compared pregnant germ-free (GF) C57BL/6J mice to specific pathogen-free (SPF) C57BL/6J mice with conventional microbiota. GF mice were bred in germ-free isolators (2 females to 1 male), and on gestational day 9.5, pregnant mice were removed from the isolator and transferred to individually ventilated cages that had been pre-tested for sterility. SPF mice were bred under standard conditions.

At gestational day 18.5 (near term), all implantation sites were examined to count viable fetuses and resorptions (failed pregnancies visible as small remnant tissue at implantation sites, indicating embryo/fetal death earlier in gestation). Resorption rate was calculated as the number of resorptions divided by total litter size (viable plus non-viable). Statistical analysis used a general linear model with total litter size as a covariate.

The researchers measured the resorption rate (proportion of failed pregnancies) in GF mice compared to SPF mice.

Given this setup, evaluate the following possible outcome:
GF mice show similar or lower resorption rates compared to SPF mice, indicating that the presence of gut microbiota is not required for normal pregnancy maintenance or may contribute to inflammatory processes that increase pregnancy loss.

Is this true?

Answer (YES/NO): NO